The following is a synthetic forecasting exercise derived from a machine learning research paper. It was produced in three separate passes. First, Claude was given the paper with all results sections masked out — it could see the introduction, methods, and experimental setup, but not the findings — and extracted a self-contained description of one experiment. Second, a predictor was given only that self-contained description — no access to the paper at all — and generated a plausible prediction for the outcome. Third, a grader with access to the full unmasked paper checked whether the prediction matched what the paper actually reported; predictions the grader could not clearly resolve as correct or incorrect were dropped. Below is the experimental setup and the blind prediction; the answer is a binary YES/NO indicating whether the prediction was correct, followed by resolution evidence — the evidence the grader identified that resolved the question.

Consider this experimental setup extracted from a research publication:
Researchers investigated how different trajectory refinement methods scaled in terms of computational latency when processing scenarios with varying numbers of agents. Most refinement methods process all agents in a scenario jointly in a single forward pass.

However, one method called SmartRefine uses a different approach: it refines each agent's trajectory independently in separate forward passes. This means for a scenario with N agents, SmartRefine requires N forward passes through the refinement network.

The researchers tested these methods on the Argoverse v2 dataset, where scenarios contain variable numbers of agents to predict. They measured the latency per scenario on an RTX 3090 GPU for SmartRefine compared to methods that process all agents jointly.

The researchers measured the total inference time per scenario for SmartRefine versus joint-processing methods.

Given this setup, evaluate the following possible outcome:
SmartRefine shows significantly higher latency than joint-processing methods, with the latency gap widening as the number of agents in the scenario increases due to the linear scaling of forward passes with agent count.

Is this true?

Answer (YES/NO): YES